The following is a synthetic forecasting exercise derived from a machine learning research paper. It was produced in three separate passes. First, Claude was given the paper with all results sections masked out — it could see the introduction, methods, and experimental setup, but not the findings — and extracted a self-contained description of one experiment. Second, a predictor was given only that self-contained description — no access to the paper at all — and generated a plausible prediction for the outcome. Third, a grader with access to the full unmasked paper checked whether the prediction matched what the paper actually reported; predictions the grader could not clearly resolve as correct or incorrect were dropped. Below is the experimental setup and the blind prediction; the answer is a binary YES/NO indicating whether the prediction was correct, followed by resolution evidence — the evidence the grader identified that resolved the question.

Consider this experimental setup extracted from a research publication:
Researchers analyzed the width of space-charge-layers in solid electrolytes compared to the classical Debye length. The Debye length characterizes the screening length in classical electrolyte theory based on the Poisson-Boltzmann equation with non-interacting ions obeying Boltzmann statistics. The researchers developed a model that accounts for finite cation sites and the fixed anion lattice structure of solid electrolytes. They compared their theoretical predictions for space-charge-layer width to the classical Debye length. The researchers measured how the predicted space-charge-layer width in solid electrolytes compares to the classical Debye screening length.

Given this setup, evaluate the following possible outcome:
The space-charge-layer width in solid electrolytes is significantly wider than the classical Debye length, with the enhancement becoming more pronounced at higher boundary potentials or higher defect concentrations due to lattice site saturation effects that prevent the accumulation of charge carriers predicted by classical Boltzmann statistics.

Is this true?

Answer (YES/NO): YES